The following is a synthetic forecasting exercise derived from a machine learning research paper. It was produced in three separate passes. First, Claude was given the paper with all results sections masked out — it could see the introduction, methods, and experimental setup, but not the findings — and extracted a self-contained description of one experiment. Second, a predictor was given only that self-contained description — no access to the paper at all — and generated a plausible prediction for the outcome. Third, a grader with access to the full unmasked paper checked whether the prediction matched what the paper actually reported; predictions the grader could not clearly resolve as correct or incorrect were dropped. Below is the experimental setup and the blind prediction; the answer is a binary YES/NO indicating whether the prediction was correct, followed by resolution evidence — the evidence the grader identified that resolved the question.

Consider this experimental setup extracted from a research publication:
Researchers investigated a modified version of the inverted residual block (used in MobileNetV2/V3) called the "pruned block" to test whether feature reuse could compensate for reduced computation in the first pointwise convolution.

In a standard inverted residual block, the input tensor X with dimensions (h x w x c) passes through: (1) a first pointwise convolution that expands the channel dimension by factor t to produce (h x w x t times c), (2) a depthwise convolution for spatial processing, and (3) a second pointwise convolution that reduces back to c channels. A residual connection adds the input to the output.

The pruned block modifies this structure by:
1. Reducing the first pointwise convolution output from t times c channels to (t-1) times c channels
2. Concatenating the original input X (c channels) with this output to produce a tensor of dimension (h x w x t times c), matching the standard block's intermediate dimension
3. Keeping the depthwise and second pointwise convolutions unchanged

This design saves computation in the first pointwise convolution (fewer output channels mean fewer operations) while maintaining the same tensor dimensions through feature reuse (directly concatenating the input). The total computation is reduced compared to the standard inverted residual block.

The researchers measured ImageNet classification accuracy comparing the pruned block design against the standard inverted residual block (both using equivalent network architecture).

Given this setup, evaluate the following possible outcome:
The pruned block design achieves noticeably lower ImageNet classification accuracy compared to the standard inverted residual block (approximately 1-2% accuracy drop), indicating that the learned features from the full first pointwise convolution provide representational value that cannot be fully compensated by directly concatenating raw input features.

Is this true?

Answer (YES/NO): NO